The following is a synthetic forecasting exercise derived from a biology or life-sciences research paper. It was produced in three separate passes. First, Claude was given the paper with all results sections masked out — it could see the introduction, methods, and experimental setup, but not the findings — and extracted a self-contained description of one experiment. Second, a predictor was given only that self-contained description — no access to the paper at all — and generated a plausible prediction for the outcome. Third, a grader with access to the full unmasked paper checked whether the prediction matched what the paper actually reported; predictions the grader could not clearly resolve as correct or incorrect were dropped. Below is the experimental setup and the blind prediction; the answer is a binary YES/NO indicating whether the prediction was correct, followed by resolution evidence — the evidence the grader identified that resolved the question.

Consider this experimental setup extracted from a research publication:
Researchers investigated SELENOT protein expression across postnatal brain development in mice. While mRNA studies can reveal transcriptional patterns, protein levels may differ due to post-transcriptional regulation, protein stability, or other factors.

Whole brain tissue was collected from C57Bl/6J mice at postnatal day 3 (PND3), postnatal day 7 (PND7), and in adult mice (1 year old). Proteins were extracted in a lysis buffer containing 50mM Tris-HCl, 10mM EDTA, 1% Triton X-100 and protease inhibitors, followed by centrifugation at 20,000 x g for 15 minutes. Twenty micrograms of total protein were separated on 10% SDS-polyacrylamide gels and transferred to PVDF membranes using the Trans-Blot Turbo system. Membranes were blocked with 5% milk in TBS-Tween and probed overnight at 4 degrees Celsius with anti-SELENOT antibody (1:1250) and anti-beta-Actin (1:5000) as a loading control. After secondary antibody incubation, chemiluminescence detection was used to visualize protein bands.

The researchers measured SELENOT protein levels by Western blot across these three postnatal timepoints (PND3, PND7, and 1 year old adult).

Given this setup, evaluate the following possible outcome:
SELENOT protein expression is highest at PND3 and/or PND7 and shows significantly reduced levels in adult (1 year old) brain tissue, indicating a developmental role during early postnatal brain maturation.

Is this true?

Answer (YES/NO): NO